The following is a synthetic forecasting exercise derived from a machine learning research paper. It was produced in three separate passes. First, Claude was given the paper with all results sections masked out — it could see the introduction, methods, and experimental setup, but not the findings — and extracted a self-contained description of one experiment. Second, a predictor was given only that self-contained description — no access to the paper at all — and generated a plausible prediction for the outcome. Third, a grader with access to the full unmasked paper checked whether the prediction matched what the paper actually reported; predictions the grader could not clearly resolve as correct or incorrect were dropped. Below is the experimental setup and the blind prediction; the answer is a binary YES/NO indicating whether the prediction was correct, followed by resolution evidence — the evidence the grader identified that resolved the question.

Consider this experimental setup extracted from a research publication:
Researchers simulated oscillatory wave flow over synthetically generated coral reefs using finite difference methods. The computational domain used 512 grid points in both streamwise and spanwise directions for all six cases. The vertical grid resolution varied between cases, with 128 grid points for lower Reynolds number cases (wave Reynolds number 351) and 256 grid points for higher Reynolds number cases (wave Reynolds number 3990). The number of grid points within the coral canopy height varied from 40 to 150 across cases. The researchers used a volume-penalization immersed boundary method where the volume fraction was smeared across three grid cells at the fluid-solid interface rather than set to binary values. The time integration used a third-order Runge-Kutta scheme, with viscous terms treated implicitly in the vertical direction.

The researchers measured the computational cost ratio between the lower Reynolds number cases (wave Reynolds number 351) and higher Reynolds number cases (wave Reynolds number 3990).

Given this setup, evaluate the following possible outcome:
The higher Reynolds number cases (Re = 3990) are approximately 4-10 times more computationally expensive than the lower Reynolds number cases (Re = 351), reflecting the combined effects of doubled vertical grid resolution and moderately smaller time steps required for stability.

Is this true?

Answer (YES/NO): NO